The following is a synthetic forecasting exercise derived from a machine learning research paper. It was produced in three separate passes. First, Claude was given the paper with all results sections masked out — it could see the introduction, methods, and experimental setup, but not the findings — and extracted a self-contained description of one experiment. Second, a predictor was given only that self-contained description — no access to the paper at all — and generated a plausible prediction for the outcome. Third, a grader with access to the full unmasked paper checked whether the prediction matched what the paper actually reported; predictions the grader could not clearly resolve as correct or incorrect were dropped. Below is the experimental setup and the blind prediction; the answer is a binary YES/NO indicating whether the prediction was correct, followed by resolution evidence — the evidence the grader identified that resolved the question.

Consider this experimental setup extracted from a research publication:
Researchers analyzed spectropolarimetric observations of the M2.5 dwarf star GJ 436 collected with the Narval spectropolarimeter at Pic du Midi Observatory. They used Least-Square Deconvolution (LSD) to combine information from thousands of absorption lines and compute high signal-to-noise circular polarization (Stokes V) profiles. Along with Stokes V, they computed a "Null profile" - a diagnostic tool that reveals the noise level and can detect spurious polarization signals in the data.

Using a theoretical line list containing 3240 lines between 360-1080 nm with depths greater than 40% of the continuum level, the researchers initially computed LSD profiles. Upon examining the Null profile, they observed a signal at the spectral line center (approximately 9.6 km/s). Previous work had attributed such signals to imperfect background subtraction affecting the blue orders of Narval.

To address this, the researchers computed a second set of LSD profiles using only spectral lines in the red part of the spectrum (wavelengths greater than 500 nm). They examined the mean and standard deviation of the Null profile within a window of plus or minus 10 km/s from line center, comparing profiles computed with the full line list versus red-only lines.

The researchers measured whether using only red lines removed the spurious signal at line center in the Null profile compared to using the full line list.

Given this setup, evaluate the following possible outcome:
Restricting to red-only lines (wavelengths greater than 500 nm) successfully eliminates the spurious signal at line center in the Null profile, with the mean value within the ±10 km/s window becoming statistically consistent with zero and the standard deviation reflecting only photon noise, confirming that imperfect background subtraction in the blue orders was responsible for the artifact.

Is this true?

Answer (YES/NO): NO